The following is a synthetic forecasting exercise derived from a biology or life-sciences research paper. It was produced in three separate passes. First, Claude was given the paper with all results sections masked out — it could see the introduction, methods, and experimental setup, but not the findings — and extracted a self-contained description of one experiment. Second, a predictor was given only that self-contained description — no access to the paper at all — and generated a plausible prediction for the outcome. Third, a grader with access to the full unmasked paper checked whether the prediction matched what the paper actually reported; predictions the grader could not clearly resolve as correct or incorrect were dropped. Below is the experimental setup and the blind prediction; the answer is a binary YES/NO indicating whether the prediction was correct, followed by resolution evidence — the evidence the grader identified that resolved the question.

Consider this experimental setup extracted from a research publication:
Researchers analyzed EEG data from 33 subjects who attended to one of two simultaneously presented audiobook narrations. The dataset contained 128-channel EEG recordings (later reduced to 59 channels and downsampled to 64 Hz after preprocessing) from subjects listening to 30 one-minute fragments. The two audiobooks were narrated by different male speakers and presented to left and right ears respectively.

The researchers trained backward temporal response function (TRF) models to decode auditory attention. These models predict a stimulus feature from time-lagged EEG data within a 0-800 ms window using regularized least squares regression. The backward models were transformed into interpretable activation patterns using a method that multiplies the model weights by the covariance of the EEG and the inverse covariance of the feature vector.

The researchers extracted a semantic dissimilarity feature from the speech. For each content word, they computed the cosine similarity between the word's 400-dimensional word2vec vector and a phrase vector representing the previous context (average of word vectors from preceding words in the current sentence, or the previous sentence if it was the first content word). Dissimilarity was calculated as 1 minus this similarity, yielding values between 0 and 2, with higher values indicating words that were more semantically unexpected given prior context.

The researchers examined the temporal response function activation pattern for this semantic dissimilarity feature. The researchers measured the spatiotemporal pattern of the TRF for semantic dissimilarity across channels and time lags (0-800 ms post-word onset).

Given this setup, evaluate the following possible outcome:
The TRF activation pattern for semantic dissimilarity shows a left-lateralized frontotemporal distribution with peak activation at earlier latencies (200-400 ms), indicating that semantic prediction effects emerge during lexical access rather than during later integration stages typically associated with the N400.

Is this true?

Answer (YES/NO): NO